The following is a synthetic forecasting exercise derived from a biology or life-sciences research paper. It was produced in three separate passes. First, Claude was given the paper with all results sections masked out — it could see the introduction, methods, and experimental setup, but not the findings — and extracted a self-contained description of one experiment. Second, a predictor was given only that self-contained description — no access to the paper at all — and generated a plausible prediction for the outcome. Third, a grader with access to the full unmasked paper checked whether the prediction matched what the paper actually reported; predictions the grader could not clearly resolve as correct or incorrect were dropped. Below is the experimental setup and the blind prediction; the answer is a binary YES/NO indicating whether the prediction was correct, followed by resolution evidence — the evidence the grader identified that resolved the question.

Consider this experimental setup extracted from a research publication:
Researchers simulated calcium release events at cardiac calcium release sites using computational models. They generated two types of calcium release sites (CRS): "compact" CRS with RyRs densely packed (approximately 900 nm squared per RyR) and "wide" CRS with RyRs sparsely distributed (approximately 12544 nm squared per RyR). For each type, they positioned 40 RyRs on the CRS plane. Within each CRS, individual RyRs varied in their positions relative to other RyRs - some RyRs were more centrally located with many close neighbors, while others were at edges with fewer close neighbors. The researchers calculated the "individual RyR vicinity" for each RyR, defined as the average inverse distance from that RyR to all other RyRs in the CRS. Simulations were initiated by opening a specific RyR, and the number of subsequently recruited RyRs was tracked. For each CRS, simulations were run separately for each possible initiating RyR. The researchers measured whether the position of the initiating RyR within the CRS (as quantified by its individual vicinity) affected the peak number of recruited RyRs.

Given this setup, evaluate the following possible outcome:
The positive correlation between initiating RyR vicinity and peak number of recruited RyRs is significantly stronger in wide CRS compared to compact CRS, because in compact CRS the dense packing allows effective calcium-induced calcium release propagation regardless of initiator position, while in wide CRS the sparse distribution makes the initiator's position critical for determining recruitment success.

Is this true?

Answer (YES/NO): YES